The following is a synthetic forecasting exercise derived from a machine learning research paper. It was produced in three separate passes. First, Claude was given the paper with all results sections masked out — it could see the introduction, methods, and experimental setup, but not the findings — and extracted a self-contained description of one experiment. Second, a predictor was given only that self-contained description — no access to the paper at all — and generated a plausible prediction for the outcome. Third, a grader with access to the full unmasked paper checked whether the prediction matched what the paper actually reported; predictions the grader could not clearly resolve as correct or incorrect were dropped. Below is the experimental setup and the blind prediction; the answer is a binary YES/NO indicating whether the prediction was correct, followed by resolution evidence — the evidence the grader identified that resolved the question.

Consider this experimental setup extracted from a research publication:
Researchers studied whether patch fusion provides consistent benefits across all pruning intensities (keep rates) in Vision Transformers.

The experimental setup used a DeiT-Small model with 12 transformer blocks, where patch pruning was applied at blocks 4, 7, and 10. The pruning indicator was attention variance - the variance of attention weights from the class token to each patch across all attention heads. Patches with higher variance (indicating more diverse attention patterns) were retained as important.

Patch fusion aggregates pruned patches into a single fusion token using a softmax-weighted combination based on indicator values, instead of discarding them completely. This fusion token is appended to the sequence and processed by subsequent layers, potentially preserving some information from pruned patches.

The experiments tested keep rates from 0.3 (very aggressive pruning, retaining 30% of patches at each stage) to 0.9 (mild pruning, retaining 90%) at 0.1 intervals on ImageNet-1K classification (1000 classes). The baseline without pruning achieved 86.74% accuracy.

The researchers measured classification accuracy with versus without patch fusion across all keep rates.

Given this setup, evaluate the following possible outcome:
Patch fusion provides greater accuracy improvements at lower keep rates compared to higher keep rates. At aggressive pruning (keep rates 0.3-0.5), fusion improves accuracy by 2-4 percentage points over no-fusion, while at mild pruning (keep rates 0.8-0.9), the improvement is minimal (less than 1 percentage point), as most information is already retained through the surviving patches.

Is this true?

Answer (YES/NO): NO